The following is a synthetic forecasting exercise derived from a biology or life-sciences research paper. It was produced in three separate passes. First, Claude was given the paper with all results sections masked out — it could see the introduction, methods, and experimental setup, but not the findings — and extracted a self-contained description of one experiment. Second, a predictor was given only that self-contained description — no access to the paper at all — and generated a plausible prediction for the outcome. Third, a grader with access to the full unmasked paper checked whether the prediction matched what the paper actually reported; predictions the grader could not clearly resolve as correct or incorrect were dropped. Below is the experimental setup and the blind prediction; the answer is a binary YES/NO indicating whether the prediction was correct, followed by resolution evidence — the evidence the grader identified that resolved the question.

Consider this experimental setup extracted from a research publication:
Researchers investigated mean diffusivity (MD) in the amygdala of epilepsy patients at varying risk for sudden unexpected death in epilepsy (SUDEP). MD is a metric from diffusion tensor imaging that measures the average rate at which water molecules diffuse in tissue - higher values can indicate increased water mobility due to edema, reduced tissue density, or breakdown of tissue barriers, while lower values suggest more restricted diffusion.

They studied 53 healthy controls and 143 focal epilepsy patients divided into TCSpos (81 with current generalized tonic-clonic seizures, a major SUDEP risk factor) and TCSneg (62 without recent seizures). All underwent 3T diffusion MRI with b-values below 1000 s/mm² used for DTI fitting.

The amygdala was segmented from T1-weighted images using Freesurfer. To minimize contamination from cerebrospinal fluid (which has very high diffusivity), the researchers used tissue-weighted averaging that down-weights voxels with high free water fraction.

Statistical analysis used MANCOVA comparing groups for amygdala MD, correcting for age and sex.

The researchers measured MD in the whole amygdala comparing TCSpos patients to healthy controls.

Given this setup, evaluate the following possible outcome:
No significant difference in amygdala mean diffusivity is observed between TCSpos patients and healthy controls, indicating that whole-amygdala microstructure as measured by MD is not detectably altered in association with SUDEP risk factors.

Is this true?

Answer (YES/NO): NO